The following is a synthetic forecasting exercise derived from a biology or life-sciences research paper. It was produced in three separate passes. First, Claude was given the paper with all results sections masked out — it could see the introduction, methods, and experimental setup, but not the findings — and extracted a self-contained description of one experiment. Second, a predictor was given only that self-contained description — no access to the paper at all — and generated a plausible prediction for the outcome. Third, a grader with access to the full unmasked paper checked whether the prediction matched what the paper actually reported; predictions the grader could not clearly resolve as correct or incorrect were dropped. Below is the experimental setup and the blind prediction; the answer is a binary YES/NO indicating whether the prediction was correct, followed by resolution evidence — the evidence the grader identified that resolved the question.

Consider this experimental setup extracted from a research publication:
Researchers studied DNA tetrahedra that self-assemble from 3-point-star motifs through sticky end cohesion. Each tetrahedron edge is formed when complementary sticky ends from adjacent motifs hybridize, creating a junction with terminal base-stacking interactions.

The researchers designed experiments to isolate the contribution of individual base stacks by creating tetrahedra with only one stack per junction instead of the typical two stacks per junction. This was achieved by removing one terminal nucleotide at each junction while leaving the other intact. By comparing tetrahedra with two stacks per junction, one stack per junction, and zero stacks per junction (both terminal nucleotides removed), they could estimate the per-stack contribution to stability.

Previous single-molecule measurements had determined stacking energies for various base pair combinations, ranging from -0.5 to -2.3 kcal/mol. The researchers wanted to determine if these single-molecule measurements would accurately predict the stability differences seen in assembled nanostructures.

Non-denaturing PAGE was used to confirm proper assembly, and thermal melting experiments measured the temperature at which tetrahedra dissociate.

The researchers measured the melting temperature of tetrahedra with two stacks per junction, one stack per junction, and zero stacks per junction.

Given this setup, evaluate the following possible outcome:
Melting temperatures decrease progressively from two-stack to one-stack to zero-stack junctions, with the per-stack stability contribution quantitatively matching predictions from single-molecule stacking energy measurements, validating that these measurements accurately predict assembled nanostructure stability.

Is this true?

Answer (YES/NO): NO